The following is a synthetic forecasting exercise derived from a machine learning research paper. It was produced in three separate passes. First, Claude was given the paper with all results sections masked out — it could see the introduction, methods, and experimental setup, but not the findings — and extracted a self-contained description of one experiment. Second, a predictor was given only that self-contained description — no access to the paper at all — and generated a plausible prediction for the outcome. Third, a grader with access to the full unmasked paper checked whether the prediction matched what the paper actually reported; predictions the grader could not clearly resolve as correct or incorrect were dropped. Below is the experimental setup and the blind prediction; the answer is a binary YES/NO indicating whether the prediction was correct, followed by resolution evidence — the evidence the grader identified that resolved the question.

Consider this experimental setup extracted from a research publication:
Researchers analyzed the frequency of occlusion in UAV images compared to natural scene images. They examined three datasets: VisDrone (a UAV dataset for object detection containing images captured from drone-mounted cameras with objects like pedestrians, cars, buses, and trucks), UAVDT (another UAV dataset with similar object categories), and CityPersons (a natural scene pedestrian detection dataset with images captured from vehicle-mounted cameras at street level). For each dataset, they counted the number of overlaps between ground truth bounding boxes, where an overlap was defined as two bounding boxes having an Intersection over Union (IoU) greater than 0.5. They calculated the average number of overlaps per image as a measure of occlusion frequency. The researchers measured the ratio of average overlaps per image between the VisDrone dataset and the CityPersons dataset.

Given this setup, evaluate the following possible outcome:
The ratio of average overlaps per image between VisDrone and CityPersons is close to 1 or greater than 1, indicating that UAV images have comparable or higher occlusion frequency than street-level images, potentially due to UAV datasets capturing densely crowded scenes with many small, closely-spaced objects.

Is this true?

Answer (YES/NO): YES